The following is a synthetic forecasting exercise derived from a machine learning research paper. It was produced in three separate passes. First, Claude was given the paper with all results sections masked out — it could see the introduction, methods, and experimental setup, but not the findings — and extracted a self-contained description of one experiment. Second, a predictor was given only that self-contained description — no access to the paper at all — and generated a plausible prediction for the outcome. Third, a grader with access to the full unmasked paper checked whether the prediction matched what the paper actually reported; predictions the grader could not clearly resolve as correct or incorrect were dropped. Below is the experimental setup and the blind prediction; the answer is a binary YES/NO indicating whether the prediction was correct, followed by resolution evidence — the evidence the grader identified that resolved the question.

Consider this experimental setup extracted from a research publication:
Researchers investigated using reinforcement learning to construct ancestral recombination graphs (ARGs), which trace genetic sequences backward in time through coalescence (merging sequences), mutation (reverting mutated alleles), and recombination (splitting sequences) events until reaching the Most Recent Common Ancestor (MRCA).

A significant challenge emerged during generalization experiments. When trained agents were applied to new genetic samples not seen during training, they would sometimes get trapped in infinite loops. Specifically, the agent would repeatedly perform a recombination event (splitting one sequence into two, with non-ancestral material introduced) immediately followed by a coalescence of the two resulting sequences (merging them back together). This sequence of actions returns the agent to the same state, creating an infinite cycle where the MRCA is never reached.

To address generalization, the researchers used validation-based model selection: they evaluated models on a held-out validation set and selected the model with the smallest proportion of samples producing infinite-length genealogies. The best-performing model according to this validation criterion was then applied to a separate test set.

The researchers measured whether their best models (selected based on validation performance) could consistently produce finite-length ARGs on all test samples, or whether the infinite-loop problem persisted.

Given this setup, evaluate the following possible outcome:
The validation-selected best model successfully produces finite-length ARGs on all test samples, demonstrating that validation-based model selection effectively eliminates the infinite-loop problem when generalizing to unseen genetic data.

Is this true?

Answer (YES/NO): NO